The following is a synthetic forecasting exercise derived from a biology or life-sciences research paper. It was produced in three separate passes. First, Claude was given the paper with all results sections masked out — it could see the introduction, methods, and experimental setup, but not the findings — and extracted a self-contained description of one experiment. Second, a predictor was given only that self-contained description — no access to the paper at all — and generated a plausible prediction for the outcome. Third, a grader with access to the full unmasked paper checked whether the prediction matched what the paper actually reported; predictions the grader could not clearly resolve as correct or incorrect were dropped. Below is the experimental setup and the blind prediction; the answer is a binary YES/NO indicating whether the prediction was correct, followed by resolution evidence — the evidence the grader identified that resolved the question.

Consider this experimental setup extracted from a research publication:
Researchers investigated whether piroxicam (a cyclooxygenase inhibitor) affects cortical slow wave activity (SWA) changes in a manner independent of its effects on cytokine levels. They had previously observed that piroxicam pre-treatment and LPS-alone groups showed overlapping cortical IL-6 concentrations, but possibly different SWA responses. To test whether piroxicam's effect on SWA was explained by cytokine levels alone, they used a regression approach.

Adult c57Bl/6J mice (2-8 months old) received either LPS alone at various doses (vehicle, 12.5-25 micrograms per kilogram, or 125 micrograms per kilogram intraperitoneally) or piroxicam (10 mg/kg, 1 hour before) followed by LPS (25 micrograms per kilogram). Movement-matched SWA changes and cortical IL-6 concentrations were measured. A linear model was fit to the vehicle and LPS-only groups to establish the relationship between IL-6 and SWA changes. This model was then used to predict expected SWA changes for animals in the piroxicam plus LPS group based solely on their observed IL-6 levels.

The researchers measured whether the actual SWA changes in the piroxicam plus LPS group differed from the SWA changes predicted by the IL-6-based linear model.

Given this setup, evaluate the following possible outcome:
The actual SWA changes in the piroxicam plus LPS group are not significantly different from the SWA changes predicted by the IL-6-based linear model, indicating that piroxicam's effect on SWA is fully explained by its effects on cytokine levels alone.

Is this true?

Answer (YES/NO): NO